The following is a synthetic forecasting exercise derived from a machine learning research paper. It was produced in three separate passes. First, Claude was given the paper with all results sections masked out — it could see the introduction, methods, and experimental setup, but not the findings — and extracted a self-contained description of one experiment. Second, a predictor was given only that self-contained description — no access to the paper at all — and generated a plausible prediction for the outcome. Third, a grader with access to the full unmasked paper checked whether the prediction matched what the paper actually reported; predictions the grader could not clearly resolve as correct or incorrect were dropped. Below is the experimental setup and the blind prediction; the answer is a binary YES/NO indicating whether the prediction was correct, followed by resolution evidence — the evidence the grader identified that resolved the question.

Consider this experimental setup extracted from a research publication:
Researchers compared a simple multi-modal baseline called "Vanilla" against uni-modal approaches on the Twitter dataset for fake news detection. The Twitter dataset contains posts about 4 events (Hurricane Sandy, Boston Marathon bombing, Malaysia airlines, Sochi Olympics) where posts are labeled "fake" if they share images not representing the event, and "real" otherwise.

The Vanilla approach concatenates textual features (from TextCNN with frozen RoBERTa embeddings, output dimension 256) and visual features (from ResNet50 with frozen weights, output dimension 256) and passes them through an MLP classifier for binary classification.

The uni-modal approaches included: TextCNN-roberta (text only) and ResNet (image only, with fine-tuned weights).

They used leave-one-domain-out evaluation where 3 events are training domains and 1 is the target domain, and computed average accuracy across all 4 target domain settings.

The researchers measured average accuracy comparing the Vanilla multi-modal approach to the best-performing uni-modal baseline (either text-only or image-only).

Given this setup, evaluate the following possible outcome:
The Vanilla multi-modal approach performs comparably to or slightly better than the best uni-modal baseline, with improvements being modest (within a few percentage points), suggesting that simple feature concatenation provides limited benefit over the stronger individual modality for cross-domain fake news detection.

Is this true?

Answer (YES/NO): YES